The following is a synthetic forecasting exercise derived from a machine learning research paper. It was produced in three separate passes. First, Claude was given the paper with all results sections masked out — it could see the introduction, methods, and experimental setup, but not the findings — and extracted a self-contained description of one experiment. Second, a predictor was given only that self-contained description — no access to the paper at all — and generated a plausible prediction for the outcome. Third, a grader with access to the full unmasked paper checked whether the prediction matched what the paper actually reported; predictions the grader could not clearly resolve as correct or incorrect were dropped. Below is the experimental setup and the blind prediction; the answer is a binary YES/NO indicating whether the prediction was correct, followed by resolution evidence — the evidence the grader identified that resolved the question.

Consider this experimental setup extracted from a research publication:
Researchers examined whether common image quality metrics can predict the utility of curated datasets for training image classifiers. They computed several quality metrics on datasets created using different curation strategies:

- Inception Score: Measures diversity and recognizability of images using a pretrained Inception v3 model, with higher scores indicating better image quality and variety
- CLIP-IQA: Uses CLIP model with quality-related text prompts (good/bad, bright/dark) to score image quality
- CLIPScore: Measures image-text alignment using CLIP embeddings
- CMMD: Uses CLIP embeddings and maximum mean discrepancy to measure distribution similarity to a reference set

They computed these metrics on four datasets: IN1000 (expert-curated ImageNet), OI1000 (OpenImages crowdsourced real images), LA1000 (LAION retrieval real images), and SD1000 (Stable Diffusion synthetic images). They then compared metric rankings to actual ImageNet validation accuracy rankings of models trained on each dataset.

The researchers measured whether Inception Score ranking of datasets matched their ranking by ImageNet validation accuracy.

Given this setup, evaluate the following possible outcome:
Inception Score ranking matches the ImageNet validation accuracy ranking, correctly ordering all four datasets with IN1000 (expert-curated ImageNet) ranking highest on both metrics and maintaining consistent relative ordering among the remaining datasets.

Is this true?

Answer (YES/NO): NO